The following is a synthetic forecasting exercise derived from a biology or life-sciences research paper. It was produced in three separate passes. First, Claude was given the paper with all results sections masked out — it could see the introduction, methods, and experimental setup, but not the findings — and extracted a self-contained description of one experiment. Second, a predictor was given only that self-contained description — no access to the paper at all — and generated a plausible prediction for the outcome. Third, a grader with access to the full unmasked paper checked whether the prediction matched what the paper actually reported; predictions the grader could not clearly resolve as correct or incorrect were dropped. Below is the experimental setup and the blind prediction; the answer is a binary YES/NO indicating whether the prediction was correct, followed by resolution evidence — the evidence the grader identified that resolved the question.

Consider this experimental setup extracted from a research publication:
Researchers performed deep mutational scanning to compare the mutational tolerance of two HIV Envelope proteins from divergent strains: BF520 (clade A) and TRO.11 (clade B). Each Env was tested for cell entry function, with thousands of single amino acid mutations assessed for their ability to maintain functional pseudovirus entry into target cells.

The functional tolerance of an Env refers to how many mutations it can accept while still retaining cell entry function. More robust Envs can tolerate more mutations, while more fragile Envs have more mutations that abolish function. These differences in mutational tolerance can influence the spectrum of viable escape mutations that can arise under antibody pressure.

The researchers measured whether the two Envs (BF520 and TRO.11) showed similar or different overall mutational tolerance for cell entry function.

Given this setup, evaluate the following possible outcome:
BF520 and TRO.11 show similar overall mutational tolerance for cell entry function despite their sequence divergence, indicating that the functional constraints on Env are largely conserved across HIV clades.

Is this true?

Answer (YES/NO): NO